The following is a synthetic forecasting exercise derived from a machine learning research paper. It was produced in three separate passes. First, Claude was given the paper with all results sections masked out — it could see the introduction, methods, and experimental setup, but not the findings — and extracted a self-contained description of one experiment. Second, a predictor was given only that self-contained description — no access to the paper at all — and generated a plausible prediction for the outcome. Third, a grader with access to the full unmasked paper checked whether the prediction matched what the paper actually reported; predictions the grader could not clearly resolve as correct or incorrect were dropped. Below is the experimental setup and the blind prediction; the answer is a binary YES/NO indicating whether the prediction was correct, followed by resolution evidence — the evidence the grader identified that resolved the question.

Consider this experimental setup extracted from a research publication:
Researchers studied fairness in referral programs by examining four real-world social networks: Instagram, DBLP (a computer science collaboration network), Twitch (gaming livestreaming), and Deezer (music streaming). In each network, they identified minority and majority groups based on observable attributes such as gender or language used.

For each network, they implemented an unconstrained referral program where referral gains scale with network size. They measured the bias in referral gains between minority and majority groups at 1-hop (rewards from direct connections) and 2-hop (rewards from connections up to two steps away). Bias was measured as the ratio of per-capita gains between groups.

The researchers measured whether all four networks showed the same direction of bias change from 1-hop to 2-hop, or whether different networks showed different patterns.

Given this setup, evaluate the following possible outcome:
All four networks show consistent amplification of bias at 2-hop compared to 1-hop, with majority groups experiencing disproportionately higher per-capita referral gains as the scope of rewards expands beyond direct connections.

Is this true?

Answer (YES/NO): NO